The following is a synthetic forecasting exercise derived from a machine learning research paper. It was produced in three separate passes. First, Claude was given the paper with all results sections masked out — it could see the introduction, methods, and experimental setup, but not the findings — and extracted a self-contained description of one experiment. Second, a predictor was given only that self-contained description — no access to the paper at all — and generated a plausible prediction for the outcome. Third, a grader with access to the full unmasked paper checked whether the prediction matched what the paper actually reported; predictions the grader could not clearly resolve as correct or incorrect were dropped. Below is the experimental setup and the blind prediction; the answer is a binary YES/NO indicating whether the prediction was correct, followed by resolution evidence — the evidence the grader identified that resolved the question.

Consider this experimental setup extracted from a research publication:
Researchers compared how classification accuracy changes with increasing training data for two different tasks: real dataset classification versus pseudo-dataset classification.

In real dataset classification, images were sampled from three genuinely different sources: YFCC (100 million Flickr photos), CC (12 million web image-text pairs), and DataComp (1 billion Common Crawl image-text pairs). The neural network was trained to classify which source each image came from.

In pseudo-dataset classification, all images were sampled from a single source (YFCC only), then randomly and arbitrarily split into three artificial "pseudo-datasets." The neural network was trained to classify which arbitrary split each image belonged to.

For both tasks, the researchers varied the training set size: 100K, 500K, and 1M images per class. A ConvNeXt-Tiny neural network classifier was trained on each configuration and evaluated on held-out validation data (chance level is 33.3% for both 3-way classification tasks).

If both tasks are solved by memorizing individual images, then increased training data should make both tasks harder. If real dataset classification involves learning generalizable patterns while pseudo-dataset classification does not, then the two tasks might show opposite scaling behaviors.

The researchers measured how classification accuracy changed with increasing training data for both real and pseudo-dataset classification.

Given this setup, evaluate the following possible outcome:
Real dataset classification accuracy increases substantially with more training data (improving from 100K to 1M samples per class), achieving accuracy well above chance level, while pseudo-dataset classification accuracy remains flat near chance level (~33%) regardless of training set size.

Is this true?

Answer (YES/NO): YES